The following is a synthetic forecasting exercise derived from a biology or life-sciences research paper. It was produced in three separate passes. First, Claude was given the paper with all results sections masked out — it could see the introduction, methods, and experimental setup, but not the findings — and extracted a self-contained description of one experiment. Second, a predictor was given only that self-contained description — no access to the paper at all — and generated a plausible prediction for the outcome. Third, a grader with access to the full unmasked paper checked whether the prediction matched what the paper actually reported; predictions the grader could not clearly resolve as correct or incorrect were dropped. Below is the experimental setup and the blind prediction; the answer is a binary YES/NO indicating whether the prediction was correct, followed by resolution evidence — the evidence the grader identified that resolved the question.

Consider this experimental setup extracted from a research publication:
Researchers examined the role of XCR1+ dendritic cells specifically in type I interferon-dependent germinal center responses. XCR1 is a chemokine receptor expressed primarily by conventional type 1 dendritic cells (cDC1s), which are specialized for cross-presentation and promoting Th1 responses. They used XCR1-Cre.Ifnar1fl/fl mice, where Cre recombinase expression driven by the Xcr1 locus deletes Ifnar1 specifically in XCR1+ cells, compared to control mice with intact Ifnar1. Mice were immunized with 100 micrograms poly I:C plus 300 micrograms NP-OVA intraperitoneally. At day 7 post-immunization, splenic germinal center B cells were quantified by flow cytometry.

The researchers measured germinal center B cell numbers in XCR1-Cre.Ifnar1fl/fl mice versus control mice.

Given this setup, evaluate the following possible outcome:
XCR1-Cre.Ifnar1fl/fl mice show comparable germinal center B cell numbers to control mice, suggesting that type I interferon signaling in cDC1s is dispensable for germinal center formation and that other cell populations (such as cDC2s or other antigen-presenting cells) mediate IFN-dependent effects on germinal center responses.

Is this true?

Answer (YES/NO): YES